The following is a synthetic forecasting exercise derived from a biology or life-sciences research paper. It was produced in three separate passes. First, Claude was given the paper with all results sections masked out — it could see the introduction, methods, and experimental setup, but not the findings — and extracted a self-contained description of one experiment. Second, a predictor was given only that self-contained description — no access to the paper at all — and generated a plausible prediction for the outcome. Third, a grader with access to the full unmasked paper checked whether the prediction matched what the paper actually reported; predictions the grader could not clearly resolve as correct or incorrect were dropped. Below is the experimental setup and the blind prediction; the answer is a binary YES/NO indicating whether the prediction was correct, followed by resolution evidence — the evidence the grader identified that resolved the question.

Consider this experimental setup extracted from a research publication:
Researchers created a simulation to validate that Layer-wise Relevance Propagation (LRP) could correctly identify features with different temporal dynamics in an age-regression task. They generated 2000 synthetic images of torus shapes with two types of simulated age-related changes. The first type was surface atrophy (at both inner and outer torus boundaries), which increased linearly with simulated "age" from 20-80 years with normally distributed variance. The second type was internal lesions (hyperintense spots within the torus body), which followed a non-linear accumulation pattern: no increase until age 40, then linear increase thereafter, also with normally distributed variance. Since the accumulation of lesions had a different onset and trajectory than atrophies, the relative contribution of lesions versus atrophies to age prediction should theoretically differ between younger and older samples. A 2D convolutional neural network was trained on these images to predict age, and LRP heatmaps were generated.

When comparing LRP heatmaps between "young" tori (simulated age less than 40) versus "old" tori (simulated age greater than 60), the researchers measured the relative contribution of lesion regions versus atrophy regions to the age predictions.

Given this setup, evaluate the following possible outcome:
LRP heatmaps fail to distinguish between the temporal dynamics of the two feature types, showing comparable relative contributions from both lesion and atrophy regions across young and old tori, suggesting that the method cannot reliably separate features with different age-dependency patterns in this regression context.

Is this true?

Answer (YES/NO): NO